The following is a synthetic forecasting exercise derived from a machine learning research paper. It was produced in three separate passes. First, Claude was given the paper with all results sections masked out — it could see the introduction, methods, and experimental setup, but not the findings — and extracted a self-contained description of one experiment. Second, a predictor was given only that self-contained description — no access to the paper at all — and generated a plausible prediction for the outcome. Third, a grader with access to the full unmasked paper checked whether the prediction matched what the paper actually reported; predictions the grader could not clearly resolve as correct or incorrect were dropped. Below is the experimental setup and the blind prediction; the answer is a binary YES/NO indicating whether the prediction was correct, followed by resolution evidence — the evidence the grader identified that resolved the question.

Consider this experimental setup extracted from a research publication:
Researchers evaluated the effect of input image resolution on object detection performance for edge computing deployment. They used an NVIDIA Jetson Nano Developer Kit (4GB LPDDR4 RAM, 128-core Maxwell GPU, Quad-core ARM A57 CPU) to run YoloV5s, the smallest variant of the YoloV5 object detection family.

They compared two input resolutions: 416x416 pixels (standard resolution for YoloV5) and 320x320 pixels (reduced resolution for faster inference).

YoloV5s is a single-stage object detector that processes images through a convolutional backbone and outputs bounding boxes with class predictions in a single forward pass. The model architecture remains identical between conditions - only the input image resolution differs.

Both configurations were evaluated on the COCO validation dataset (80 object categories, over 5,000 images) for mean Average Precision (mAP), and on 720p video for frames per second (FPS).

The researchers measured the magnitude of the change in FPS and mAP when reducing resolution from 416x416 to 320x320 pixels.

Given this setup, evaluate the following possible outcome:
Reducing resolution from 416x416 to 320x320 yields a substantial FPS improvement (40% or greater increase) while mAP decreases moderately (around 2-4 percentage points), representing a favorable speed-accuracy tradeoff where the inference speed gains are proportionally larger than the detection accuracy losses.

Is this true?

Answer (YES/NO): NO